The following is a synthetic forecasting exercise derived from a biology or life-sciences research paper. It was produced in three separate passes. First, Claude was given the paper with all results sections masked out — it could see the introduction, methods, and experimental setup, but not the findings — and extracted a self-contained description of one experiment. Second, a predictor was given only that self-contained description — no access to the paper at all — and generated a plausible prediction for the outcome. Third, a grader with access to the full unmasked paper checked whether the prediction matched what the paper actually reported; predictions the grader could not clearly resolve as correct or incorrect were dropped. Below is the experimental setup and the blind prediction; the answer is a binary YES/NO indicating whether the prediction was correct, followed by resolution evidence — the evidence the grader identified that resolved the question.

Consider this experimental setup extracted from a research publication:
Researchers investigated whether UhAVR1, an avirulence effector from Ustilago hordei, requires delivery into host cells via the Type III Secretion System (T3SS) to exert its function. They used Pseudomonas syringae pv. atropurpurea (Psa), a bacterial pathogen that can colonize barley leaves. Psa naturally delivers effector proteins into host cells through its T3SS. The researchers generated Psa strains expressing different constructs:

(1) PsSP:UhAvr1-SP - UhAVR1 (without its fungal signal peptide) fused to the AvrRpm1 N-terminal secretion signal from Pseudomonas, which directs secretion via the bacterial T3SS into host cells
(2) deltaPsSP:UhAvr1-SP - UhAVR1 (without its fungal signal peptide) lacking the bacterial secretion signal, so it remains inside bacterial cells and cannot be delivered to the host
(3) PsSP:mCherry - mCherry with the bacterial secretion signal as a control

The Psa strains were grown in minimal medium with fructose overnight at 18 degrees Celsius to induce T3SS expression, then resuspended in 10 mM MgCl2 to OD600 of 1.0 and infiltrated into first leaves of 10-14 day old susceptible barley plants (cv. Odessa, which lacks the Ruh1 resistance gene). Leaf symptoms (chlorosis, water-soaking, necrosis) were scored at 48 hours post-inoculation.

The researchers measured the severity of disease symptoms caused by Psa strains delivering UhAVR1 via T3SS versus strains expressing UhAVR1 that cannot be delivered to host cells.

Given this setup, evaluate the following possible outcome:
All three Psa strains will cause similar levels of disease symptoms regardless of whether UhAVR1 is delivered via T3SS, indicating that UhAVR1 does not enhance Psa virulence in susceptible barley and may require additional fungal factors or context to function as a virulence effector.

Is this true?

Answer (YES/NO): NO